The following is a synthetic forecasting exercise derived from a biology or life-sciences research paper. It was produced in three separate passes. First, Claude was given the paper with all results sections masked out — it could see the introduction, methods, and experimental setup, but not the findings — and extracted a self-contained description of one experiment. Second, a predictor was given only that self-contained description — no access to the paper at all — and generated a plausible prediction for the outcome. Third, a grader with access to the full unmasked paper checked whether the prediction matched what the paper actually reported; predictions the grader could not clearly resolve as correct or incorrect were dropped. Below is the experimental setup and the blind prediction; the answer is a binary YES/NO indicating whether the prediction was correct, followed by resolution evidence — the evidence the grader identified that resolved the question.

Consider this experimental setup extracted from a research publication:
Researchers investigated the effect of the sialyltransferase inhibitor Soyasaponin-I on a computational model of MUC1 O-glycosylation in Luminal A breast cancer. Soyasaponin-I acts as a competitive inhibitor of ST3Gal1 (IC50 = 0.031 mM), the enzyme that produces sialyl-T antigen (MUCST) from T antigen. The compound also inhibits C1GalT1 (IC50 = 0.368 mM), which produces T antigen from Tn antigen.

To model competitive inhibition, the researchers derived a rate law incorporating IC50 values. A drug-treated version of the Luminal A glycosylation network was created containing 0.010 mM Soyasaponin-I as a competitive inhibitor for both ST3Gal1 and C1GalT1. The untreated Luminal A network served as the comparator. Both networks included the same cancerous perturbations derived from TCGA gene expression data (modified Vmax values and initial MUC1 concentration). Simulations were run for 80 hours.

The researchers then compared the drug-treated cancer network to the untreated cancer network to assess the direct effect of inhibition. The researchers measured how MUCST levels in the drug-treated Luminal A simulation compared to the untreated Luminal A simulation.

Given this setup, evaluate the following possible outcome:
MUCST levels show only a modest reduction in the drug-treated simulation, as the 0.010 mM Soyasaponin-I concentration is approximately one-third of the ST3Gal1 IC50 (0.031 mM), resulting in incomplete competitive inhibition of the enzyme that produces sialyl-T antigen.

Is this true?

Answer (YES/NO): NO